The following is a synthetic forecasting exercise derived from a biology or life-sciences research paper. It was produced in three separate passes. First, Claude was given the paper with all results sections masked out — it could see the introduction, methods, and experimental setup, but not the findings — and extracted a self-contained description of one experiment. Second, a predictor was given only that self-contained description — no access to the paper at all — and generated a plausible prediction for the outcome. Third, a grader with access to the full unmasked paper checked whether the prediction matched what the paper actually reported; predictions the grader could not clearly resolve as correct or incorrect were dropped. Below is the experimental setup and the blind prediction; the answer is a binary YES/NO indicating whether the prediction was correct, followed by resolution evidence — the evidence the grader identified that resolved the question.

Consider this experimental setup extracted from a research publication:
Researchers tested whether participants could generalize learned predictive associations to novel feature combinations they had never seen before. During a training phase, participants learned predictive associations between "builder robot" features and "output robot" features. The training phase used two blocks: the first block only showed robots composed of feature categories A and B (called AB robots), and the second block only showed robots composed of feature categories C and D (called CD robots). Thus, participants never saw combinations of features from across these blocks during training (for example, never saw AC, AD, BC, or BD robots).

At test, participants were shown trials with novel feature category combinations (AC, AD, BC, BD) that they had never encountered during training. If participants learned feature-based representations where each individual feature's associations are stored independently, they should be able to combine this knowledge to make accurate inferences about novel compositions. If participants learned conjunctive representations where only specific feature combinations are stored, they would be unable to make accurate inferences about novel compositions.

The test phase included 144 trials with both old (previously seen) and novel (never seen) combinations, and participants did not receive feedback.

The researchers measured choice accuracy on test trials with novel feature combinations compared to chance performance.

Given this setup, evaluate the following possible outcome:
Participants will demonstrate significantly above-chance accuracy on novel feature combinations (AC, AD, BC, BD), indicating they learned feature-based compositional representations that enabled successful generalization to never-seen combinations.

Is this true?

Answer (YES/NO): YES